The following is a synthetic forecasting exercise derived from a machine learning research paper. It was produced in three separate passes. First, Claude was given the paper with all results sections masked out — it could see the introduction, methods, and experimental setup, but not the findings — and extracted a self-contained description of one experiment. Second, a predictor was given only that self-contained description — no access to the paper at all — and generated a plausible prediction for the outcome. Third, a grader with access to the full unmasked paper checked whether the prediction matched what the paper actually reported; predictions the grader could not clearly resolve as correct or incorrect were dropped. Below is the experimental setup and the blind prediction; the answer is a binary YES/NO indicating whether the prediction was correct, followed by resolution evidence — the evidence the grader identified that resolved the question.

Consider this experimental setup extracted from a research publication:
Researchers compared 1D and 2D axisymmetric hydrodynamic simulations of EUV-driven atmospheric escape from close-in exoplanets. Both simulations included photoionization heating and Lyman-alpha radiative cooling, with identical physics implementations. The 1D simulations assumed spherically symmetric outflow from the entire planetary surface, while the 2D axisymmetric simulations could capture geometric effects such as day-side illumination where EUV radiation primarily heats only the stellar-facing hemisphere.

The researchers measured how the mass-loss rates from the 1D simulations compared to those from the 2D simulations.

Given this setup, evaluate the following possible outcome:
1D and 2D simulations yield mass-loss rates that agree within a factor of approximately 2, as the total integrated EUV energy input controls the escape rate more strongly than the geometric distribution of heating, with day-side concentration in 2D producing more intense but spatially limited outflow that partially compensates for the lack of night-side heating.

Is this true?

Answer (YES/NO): NO